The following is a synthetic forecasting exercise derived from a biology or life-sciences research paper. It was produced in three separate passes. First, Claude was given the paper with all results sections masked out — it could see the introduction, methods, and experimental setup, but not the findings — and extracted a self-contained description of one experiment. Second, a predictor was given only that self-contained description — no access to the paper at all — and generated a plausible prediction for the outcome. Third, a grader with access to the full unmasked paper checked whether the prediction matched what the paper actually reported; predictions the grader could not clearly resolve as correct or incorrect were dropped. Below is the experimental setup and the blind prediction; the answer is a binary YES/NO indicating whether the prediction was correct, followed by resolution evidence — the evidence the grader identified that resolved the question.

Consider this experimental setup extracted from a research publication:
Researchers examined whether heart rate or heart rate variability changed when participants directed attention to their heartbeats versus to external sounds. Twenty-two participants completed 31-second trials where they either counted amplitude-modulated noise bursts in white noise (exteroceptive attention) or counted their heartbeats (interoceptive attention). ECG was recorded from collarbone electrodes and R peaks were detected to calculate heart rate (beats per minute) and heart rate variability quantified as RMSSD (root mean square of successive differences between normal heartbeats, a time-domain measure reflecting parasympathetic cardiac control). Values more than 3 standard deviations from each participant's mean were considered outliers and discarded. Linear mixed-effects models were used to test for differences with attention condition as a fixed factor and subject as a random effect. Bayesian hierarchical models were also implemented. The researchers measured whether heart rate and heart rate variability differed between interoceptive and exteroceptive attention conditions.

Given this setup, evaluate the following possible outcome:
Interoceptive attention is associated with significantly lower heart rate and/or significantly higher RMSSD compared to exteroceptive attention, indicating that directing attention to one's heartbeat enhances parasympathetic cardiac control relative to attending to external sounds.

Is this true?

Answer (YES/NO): NO